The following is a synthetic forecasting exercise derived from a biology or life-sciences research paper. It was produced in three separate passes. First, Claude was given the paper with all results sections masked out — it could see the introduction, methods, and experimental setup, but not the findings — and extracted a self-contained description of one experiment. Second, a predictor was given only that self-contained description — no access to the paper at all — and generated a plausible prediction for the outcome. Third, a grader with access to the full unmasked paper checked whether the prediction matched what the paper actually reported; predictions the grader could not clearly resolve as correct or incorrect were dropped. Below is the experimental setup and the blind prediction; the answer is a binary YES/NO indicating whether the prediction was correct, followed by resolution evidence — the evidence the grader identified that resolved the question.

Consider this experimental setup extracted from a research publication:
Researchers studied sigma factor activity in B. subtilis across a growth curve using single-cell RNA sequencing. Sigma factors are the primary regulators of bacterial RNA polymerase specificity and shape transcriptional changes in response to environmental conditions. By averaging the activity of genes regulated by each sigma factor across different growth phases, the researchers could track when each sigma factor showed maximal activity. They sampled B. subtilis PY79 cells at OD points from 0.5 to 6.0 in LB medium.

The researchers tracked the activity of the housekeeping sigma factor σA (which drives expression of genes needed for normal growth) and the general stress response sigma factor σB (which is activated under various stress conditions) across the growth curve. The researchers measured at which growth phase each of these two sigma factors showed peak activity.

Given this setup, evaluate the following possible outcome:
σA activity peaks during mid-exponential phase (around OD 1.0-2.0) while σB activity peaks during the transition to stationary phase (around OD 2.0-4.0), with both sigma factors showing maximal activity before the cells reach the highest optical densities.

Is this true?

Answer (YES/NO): NO